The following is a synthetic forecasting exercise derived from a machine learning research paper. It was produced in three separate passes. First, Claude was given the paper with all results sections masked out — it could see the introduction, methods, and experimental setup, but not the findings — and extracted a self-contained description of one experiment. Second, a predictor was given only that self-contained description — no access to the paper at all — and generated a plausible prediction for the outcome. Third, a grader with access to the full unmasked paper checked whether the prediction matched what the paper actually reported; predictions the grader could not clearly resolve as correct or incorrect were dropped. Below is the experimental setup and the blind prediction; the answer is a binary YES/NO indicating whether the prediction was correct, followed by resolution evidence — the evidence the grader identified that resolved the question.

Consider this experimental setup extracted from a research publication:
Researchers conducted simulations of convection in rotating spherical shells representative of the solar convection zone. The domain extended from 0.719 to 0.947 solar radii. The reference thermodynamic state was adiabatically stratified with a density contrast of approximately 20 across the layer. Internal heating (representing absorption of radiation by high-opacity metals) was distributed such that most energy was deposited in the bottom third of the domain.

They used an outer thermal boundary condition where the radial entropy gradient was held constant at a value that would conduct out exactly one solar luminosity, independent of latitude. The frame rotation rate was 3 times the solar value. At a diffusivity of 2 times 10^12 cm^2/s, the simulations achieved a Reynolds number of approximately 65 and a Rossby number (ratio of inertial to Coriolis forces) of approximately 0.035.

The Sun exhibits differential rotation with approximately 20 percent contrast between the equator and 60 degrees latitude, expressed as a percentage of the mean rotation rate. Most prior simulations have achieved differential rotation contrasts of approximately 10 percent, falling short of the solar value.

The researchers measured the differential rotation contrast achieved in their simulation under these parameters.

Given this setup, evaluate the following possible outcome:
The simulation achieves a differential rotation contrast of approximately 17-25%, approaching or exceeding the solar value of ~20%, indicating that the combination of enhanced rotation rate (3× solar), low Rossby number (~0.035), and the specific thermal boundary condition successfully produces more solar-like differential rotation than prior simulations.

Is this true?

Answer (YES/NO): NO